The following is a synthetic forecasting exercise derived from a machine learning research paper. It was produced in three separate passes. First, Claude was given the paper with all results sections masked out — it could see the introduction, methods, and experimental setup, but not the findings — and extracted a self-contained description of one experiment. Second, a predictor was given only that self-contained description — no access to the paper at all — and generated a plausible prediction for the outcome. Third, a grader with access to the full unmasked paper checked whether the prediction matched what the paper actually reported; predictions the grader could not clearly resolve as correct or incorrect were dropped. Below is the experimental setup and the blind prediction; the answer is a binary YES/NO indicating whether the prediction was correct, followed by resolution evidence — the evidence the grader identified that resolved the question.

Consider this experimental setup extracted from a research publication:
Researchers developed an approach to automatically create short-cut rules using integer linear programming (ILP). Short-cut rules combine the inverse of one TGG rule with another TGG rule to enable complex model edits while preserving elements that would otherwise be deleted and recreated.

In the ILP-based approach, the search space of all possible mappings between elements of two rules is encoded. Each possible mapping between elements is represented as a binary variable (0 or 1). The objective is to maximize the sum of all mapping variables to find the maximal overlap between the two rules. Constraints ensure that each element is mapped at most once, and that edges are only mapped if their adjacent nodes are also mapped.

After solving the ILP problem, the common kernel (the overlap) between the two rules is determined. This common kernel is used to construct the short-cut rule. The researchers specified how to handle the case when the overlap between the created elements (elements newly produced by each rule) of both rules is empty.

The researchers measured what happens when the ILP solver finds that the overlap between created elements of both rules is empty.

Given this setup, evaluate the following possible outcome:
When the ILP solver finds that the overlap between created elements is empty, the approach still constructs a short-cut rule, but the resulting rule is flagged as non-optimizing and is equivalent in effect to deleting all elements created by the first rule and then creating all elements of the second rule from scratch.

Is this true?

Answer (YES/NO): NO